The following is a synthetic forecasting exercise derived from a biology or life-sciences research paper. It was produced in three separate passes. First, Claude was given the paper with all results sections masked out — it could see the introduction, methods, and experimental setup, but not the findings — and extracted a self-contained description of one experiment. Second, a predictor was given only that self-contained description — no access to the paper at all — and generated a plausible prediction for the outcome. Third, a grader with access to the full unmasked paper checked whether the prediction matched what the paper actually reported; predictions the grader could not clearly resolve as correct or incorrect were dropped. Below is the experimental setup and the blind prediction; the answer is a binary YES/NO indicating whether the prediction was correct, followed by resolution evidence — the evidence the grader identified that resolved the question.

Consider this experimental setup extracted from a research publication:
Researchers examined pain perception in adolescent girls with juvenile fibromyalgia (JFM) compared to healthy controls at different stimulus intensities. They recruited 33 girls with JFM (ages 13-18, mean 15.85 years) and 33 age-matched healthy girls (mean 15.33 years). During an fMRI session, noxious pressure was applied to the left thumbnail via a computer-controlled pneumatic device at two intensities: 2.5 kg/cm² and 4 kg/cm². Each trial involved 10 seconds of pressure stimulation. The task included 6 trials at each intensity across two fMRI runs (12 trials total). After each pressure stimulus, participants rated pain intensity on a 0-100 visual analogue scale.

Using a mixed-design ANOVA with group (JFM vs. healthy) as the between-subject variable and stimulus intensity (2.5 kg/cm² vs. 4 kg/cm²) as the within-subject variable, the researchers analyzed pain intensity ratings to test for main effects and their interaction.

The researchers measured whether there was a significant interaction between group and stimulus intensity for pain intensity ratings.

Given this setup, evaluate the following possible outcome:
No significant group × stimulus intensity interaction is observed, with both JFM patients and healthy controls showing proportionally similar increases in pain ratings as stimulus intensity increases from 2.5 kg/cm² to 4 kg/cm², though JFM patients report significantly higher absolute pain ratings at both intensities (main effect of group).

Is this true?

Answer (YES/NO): YES